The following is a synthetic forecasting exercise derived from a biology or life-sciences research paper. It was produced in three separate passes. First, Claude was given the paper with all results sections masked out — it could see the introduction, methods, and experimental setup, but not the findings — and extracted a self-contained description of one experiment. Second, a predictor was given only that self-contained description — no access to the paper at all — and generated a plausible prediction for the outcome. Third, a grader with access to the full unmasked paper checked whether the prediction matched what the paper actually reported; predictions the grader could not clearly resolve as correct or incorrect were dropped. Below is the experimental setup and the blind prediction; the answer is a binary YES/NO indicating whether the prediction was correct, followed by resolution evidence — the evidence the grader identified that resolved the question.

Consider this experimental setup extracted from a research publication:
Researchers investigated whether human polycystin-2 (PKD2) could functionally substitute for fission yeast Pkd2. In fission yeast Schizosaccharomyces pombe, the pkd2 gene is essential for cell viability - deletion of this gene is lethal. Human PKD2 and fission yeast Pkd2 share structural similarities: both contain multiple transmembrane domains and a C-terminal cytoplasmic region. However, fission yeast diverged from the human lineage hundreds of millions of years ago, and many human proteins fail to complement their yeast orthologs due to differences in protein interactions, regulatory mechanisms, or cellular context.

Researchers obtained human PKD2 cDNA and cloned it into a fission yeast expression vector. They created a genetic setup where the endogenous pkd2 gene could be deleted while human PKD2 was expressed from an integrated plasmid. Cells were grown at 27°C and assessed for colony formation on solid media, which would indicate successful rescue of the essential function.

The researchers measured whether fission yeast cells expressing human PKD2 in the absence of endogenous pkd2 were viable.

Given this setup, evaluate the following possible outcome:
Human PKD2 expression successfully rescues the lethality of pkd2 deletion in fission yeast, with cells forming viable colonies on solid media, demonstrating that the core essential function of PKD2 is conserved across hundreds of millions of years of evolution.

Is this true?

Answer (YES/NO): YES